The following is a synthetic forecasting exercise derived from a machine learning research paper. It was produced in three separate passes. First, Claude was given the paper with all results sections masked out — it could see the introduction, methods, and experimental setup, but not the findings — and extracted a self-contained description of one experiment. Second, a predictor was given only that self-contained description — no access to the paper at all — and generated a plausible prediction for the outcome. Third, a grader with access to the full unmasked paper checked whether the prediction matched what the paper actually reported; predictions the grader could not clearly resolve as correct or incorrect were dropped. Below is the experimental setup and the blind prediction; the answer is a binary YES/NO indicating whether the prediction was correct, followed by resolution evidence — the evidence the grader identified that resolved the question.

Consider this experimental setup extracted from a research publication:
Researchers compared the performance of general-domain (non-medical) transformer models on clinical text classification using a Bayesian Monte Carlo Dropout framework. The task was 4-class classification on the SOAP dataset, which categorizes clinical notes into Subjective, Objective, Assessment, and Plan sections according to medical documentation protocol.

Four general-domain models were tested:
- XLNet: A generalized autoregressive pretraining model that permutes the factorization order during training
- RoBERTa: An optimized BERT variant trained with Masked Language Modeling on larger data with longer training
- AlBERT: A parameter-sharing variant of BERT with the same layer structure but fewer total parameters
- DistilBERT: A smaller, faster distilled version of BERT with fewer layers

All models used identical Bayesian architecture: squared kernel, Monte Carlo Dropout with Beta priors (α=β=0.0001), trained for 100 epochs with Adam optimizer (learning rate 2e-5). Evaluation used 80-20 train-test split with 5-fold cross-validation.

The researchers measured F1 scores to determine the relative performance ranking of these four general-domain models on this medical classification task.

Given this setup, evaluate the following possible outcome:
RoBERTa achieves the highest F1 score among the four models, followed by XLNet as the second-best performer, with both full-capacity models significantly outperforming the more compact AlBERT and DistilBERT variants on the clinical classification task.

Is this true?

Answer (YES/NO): NO